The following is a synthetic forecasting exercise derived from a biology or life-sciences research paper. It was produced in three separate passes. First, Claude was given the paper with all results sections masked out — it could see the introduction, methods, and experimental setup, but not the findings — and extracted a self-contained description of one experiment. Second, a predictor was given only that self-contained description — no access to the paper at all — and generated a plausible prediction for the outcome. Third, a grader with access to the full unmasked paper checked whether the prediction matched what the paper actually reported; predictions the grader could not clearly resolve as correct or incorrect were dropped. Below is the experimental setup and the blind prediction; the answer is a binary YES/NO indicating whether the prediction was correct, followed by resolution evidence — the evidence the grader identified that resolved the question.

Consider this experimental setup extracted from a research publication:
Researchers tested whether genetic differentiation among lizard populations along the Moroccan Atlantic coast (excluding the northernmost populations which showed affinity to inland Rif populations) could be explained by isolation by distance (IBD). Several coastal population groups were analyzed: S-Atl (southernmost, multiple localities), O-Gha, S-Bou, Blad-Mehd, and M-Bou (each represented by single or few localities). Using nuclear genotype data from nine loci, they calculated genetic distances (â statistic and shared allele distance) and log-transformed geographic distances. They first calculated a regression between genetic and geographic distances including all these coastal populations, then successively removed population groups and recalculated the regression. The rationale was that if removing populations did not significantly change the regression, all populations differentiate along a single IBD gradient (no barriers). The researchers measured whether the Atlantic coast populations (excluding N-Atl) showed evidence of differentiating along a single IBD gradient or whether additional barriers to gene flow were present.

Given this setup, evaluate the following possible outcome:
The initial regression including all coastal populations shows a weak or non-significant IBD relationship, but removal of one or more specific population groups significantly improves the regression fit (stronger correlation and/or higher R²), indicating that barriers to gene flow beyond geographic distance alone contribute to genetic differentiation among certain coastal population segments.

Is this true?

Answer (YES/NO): NO